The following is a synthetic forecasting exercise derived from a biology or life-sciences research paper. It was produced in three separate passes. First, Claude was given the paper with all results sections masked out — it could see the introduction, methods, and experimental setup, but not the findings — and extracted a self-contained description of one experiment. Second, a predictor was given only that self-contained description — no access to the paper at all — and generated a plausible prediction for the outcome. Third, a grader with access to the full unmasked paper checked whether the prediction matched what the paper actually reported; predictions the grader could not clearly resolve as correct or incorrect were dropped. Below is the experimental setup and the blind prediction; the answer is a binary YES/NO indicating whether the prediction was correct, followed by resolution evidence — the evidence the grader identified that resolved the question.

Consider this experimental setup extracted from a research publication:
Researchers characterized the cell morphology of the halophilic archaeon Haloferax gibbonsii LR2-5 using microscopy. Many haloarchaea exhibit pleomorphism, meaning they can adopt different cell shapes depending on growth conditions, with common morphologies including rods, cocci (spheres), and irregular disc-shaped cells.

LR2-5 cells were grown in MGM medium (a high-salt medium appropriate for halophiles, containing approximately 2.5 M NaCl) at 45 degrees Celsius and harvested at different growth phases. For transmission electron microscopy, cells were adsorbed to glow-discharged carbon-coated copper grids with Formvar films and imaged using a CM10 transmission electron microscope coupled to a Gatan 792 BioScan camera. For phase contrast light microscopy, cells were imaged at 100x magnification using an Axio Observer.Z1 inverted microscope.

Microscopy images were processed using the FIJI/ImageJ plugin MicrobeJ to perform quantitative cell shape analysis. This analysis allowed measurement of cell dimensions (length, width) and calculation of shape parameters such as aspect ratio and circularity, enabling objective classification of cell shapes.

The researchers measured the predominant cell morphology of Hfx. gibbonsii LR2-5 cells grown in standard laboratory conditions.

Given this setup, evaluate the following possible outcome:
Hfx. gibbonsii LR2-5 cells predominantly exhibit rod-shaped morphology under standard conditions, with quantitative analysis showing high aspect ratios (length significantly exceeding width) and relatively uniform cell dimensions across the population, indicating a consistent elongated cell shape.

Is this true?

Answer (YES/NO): NO